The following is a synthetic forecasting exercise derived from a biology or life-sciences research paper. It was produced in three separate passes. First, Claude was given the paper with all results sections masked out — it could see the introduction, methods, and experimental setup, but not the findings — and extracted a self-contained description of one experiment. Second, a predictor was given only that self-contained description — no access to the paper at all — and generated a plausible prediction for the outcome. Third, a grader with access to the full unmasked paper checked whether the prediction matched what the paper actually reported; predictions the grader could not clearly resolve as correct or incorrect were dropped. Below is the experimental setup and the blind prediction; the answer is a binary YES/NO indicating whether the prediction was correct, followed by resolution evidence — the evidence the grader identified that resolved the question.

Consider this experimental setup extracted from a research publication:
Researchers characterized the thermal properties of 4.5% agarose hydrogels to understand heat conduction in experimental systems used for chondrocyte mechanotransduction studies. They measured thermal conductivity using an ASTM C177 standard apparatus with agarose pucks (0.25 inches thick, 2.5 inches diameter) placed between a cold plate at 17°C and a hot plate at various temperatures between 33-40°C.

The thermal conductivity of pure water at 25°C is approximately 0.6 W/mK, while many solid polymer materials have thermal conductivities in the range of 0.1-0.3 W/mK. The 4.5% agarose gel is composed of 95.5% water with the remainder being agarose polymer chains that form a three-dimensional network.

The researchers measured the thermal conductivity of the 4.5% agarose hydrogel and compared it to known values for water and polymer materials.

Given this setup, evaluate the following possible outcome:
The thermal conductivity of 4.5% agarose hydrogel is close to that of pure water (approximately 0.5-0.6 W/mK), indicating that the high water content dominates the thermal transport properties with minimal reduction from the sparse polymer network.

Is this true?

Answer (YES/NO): NO